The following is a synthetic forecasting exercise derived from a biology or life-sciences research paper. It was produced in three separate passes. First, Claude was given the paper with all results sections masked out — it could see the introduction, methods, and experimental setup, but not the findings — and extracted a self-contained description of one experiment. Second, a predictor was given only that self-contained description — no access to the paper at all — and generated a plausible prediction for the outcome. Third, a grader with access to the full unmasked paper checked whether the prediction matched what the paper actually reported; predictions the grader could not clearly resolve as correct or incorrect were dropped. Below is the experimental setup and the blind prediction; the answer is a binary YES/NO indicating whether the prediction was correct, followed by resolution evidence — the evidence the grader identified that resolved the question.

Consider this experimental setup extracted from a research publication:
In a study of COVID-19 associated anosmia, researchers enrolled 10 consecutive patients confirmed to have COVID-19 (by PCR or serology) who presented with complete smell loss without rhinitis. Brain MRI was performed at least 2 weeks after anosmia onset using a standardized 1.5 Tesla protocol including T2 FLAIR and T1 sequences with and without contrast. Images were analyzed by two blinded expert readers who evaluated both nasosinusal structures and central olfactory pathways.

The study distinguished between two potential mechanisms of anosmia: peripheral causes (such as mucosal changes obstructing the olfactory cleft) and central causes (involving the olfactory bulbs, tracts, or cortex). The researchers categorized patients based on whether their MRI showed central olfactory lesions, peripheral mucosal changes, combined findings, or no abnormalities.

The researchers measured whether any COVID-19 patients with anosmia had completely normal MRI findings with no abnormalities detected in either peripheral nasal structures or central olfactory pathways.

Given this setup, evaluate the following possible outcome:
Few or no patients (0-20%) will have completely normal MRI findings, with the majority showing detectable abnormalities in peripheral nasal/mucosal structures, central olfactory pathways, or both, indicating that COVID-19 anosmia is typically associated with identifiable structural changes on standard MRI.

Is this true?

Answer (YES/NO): NO